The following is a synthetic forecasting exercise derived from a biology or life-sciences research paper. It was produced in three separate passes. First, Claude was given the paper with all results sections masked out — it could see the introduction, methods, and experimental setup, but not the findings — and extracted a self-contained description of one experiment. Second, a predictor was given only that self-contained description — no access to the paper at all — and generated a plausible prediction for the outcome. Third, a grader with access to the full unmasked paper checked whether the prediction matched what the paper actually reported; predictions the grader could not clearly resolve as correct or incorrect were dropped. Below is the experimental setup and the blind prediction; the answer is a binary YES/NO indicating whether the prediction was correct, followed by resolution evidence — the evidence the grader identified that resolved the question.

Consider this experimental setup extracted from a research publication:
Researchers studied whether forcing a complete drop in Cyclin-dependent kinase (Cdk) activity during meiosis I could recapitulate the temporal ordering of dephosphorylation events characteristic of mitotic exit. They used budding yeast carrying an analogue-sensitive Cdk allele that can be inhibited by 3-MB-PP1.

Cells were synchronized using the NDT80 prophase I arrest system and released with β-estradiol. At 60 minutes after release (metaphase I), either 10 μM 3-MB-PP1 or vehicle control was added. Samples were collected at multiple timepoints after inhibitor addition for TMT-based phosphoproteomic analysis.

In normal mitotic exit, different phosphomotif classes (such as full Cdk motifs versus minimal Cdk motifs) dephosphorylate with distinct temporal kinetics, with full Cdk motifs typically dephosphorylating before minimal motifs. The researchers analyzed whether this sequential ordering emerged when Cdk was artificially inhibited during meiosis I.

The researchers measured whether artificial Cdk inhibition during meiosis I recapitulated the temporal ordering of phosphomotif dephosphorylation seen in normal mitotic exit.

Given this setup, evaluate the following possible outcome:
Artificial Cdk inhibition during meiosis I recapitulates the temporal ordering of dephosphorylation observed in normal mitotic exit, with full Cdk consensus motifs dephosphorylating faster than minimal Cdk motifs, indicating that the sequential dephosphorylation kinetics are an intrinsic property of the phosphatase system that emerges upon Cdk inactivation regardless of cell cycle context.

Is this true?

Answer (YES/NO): YES